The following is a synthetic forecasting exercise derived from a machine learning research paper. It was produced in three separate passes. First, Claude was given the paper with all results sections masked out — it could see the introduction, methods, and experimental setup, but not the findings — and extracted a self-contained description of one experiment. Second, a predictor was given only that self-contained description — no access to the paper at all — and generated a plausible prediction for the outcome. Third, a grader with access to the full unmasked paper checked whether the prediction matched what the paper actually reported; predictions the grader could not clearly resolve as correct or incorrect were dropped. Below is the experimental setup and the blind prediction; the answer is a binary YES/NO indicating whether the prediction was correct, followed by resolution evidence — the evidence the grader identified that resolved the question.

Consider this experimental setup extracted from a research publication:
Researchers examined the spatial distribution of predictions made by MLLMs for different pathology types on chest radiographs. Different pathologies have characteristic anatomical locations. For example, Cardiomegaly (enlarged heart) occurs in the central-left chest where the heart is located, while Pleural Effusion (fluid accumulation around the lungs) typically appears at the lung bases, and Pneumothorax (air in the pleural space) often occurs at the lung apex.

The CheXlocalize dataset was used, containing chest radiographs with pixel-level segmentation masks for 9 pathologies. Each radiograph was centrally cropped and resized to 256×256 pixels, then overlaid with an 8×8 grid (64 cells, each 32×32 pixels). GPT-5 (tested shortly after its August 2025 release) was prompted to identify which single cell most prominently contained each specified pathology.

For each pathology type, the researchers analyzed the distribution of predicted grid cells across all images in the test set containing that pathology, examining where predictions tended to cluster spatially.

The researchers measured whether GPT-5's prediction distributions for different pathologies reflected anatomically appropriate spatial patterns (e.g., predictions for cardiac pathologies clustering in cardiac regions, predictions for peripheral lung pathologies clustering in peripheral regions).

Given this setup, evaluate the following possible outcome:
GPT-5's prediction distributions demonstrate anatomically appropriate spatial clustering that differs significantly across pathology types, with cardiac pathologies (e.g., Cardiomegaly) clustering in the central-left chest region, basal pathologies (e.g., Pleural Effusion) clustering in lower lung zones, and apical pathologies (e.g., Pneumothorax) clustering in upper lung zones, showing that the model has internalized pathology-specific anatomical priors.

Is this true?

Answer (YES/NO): NO